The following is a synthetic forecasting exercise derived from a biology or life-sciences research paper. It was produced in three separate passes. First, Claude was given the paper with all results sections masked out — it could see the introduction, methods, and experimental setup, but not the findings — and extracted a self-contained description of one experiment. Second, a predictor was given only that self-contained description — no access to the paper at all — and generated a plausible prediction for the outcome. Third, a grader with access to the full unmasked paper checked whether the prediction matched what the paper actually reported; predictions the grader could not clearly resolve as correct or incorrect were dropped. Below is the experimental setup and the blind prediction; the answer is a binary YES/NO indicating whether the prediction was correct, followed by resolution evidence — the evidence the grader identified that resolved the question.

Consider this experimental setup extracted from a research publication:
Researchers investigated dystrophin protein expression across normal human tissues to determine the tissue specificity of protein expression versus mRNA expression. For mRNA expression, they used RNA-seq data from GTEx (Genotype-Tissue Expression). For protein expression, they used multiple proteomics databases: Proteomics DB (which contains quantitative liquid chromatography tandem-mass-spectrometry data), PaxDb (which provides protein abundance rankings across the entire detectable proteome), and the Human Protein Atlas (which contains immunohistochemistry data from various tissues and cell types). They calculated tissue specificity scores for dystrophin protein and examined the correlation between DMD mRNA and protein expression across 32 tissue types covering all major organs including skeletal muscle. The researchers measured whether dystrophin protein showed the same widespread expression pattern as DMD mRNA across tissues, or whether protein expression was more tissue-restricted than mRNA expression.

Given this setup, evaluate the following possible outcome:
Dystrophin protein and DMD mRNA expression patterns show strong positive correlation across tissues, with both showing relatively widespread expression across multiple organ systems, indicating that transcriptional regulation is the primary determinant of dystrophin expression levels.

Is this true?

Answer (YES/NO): NO